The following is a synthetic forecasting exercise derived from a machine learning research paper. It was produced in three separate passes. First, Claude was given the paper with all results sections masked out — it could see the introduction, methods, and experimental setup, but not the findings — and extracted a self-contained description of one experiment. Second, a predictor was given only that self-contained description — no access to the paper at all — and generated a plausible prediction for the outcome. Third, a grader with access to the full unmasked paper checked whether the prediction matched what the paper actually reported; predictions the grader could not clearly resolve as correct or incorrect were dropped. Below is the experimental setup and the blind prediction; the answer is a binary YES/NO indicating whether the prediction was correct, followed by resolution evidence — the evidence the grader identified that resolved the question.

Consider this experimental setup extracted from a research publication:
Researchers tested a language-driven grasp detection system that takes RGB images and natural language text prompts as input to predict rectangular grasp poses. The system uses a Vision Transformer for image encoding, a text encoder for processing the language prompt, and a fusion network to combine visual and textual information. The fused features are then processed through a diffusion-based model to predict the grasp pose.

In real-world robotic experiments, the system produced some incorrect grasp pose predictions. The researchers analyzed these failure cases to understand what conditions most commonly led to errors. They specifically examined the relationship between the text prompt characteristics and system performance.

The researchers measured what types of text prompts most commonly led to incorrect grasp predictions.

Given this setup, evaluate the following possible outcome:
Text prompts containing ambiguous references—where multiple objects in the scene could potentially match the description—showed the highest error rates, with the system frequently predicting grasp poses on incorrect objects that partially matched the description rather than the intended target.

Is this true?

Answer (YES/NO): NO